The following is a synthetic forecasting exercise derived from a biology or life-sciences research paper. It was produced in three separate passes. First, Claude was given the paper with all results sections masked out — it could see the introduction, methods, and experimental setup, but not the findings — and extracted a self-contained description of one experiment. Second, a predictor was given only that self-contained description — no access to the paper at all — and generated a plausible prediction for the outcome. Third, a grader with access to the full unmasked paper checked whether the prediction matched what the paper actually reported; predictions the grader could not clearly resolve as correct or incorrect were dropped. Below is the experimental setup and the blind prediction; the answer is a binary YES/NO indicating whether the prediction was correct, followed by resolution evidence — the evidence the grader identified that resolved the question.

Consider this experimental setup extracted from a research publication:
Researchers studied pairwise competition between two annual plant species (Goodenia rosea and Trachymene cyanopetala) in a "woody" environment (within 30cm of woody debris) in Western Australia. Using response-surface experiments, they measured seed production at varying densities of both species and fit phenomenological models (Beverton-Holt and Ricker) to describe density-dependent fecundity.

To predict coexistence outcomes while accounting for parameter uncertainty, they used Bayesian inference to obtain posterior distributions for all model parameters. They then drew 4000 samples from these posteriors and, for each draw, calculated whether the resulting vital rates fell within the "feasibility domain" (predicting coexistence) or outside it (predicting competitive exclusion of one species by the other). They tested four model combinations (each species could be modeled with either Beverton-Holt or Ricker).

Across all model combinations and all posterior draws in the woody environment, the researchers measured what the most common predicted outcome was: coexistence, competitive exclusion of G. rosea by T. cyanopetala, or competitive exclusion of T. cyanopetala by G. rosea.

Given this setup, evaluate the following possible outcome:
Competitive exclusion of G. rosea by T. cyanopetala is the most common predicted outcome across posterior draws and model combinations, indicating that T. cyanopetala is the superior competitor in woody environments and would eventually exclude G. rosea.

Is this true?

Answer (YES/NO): NO